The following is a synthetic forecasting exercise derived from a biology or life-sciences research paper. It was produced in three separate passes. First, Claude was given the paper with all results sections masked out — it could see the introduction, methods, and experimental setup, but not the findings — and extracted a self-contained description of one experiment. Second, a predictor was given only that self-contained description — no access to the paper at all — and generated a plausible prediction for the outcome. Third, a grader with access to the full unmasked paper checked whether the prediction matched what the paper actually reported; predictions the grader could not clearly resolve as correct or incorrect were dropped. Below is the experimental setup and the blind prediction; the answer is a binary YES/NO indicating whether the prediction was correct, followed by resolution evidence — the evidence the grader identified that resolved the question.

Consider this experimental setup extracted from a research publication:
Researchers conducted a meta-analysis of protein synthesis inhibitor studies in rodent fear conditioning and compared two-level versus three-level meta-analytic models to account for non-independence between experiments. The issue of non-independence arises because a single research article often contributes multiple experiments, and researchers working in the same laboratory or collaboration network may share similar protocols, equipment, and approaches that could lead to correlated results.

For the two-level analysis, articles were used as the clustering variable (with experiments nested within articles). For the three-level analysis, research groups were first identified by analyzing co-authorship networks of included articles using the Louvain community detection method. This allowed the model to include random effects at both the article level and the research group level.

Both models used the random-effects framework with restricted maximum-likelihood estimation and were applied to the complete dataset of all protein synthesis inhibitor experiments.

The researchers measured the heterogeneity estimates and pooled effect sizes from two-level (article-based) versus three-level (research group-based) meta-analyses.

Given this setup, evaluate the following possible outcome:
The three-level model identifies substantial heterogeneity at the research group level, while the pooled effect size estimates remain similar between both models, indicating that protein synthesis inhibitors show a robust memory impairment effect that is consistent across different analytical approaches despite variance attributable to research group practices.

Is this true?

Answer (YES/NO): NO